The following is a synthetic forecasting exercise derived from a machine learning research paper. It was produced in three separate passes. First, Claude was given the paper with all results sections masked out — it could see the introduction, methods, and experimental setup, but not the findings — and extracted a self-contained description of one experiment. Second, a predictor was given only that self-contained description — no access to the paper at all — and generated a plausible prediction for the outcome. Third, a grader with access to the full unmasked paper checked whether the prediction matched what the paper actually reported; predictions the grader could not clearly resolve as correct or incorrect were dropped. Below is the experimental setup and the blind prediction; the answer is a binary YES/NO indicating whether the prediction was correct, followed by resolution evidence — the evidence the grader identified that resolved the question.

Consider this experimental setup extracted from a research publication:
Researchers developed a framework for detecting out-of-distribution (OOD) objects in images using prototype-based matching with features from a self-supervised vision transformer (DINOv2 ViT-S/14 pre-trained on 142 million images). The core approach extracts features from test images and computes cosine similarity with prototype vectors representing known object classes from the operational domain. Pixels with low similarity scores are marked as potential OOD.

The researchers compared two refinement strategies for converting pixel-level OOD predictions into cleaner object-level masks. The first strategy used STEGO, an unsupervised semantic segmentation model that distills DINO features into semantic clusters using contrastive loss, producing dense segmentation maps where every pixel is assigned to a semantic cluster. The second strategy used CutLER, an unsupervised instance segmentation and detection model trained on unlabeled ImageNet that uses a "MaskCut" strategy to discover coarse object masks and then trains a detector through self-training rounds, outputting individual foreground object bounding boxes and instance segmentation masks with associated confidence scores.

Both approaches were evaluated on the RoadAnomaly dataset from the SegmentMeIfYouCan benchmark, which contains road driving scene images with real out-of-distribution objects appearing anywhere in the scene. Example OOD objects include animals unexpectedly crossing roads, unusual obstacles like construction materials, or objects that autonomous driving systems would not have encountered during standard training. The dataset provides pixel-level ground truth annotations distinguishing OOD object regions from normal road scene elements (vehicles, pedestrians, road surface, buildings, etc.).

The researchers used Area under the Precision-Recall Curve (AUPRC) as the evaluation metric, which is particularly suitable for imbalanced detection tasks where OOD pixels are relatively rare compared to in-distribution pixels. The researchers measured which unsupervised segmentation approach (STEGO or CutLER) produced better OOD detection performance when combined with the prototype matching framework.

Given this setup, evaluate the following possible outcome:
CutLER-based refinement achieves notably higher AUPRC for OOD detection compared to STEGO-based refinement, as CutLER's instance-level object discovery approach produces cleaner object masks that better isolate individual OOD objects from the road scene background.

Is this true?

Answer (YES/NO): YES